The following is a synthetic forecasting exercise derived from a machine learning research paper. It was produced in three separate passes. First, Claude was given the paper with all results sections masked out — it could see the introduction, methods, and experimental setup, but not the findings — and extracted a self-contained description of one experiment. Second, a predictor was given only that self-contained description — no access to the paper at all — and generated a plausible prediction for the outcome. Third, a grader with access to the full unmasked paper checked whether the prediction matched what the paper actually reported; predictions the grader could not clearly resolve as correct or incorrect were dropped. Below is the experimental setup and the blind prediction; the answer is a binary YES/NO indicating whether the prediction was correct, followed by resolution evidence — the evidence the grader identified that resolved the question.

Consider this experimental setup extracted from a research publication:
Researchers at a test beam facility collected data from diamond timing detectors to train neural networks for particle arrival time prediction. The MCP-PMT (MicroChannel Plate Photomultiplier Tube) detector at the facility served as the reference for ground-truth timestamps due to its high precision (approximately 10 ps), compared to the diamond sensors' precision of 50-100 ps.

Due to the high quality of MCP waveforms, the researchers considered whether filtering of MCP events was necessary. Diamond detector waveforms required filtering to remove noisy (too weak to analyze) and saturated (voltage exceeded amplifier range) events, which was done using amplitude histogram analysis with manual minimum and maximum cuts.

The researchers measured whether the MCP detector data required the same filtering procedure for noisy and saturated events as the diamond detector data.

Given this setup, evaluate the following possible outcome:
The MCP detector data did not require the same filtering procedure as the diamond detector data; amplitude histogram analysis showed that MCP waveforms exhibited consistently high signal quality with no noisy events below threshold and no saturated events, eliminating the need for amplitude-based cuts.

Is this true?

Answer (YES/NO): NO